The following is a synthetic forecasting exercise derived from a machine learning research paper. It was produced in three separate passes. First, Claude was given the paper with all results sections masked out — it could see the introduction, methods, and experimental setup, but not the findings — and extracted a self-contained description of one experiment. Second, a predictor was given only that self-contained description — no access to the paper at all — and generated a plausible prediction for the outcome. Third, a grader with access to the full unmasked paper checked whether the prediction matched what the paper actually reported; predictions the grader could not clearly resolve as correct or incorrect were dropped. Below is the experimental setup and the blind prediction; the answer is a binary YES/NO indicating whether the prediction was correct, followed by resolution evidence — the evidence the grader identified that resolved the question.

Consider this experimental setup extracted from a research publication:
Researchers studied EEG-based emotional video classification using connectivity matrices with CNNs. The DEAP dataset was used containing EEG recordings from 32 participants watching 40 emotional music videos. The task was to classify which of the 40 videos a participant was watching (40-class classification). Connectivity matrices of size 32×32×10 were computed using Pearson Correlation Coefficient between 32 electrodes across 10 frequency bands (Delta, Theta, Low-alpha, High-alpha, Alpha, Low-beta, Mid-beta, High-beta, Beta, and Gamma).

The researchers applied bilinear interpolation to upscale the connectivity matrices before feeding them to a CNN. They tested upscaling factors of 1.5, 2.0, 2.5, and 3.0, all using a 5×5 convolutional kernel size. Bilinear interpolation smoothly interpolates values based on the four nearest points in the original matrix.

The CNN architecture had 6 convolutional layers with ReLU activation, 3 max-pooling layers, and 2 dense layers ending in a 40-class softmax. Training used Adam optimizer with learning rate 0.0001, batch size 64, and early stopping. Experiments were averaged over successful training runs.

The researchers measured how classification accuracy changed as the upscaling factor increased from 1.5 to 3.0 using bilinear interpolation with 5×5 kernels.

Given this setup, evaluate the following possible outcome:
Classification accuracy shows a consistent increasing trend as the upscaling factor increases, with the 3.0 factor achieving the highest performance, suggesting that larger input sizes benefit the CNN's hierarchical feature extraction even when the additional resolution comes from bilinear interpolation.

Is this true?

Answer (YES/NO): NO